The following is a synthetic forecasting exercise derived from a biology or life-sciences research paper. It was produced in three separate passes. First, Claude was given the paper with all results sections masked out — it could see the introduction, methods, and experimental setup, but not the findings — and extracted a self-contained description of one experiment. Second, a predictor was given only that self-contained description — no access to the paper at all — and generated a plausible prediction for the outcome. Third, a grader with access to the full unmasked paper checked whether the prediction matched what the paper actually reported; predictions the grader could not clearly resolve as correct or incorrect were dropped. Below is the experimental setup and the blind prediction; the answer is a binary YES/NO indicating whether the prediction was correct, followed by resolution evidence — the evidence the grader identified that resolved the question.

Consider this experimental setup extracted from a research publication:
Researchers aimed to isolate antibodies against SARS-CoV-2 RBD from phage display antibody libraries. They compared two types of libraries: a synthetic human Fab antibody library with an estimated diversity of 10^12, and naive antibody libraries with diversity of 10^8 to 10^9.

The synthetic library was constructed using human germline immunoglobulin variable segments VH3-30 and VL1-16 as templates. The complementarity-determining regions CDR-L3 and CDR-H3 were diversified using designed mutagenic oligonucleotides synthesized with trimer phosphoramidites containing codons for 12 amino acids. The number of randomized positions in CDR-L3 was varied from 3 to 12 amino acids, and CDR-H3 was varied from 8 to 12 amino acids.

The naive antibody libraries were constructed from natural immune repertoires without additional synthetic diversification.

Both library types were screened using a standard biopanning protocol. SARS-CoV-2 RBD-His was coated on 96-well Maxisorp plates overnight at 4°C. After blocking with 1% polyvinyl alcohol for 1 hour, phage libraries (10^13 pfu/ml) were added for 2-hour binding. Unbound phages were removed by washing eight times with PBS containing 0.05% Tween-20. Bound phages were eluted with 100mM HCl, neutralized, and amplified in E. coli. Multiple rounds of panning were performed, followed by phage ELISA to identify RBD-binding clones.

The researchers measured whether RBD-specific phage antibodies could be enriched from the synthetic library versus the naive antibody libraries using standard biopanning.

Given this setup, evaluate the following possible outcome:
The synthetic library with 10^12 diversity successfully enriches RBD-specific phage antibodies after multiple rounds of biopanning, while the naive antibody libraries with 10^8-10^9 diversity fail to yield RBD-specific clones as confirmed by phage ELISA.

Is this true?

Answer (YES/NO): YES